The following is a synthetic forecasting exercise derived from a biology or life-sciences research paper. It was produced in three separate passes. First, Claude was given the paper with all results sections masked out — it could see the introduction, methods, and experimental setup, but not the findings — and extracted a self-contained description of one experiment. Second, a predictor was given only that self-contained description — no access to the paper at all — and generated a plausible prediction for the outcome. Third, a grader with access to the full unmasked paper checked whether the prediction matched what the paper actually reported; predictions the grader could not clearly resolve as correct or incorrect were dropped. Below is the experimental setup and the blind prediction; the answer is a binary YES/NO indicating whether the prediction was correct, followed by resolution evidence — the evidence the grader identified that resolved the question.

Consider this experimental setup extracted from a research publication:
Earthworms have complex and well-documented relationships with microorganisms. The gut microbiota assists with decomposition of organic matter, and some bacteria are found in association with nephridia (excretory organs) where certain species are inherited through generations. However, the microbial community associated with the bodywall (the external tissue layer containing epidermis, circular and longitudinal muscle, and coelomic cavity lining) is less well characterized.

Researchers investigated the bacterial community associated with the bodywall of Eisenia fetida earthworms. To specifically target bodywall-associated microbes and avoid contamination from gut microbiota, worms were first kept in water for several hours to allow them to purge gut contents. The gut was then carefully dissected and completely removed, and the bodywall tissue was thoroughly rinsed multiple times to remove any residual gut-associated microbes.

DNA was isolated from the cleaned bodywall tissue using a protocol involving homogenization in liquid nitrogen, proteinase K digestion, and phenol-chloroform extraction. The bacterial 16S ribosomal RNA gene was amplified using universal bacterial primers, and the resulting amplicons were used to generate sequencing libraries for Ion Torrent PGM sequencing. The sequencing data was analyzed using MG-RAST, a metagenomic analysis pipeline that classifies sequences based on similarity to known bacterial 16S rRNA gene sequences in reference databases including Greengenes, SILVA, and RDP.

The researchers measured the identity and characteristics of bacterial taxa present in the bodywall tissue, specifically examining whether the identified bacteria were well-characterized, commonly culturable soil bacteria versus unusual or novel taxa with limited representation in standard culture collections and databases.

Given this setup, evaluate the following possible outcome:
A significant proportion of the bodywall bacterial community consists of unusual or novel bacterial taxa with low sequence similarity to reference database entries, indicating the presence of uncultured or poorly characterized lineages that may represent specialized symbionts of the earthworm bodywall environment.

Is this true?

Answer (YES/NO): YES